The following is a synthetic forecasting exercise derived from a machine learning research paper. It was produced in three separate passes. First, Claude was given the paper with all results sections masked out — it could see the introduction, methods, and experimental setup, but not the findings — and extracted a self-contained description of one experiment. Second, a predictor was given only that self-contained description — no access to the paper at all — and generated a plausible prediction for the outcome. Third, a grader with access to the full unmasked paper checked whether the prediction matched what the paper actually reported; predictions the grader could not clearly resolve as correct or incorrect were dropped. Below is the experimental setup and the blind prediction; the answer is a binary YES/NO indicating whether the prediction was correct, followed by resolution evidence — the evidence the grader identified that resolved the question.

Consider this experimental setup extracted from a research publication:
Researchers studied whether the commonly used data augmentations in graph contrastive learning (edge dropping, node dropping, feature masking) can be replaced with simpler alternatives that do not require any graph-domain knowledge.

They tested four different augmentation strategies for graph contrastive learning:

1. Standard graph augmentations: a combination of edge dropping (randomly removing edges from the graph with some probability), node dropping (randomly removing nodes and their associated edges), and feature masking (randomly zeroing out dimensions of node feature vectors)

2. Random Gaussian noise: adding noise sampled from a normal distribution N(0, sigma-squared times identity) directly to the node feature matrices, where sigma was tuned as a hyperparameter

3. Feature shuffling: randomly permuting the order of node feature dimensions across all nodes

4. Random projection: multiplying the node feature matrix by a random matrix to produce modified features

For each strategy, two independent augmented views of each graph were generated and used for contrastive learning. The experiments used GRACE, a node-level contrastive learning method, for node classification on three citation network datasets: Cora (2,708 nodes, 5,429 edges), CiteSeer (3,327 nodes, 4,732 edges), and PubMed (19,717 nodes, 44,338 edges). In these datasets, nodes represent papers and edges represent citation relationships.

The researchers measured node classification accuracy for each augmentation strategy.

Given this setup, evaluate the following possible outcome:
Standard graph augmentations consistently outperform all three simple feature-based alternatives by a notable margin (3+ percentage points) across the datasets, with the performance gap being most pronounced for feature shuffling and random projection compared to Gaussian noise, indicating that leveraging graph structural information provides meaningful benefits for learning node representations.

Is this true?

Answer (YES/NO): NO